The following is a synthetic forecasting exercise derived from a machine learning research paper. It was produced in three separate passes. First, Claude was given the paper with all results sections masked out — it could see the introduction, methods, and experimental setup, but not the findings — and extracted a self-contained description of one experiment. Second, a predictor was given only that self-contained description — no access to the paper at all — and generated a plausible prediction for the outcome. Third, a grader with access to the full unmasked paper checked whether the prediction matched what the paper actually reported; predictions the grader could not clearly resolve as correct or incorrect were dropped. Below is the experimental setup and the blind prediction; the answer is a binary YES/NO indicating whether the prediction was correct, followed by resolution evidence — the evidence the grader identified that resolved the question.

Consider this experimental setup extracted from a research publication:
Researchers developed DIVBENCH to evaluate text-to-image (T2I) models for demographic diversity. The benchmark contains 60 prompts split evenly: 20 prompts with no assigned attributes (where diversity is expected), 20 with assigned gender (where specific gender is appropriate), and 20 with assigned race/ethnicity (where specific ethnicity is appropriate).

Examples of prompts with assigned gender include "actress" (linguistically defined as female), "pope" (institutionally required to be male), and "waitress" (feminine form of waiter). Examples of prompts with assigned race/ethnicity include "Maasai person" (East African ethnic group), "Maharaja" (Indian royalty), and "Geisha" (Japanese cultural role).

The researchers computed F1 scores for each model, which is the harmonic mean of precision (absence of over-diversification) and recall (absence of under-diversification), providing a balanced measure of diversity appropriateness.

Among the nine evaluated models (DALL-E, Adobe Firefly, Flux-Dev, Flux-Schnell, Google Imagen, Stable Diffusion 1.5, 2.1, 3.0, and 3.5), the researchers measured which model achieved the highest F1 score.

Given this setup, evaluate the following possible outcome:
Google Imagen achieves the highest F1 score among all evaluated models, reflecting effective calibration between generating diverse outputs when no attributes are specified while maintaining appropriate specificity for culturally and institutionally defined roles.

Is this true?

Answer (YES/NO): NO